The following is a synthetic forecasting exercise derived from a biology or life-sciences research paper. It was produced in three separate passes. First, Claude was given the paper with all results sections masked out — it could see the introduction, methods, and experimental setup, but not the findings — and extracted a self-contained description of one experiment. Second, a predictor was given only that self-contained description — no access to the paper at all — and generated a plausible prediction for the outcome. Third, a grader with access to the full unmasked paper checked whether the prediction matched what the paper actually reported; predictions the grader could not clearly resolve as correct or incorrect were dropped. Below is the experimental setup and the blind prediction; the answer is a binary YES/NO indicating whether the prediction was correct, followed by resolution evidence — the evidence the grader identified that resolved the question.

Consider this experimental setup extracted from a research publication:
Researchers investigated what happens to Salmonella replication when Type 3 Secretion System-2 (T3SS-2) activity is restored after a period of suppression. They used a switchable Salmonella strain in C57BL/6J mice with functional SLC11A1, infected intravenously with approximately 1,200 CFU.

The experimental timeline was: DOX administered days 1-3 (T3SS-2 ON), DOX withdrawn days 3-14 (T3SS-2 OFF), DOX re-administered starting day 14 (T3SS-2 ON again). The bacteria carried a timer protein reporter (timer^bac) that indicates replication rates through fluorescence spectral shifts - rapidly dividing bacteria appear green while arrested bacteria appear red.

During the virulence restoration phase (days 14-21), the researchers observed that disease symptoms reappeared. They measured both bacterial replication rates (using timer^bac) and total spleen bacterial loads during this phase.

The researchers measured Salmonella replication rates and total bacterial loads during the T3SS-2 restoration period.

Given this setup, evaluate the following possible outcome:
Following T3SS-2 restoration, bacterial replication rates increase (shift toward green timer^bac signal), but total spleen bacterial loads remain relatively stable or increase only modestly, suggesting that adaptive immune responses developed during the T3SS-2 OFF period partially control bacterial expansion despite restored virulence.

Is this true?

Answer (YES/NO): NO